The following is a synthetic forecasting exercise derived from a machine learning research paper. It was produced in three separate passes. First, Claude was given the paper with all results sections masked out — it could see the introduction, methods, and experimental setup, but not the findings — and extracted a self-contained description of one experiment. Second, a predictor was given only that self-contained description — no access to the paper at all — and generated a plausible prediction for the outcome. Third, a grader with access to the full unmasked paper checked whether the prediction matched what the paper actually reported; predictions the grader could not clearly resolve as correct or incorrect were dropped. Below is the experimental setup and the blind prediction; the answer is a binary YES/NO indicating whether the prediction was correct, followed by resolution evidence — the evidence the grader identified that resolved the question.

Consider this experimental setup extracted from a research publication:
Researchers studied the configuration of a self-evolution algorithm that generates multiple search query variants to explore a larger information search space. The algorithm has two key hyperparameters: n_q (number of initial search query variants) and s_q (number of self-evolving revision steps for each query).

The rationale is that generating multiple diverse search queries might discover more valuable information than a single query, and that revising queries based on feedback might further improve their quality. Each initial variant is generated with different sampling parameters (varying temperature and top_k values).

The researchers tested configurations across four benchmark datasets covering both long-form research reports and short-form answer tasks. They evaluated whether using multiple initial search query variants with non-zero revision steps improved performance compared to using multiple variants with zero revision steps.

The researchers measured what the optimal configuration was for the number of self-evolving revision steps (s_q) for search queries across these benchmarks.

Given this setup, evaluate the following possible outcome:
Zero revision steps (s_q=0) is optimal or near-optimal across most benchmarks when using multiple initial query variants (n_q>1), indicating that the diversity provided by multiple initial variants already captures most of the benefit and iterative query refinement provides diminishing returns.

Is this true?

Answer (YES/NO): YES